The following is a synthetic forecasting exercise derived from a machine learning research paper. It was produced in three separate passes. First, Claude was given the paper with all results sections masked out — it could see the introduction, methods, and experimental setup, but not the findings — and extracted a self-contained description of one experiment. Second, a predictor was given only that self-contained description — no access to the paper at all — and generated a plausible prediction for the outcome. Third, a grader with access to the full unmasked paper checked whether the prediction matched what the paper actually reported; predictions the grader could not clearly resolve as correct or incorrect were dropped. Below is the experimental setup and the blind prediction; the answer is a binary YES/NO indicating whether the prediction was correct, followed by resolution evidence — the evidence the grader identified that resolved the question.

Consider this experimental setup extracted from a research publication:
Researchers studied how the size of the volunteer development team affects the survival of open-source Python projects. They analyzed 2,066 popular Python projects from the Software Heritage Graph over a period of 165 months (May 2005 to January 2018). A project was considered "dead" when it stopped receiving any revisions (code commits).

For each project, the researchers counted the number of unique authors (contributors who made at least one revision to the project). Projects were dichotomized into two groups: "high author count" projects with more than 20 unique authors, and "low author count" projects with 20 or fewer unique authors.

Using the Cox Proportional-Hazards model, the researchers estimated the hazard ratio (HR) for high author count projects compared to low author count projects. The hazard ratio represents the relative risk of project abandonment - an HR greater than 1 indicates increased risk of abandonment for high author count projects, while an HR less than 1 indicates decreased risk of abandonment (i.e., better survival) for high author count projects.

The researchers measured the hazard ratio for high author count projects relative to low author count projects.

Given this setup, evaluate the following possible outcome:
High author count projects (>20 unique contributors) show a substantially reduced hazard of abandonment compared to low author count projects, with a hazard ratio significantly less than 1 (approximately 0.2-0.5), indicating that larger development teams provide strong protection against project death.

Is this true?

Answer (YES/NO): NO